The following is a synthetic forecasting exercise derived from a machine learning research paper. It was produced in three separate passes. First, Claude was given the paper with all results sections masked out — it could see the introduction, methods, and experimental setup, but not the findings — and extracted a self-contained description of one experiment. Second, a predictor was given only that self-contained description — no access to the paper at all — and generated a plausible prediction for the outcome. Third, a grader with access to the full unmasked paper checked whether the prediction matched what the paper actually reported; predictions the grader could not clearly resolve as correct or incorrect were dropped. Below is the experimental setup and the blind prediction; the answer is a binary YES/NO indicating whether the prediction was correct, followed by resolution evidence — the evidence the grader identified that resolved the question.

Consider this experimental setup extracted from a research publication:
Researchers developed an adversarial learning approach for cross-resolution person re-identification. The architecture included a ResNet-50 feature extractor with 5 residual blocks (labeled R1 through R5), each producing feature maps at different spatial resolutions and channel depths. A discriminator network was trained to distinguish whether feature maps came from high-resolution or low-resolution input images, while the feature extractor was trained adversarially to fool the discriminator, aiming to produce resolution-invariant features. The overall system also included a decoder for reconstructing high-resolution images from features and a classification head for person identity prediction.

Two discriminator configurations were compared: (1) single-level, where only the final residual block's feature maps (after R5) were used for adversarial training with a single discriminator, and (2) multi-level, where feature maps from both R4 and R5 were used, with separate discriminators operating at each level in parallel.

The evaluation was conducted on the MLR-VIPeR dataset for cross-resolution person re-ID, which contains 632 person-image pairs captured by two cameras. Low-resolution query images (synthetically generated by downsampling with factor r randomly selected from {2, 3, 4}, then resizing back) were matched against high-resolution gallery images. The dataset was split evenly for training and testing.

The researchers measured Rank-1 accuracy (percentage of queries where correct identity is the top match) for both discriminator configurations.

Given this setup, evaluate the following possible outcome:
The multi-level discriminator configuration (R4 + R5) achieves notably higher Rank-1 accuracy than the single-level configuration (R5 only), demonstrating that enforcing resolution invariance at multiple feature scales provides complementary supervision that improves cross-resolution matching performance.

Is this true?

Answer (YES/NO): NO